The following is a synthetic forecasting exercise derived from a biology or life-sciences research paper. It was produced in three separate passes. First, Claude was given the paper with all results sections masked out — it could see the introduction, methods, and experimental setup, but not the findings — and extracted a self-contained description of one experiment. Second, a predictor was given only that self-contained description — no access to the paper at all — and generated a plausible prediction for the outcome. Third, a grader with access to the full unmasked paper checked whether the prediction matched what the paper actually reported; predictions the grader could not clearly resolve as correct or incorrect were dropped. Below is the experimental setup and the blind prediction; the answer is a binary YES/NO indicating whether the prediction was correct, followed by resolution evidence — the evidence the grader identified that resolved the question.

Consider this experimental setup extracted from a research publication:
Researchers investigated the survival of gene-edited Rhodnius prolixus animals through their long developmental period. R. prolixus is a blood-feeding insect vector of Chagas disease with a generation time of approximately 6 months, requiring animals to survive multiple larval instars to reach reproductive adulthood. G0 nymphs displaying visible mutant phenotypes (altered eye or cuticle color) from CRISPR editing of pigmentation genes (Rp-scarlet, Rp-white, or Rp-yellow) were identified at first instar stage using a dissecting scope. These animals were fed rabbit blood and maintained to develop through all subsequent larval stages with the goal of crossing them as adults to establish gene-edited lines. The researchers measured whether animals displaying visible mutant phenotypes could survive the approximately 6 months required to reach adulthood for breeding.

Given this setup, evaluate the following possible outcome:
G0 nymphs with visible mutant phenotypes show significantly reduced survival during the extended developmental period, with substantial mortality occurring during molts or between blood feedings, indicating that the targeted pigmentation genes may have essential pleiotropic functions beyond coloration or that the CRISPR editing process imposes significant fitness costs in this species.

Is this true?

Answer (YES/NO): YES